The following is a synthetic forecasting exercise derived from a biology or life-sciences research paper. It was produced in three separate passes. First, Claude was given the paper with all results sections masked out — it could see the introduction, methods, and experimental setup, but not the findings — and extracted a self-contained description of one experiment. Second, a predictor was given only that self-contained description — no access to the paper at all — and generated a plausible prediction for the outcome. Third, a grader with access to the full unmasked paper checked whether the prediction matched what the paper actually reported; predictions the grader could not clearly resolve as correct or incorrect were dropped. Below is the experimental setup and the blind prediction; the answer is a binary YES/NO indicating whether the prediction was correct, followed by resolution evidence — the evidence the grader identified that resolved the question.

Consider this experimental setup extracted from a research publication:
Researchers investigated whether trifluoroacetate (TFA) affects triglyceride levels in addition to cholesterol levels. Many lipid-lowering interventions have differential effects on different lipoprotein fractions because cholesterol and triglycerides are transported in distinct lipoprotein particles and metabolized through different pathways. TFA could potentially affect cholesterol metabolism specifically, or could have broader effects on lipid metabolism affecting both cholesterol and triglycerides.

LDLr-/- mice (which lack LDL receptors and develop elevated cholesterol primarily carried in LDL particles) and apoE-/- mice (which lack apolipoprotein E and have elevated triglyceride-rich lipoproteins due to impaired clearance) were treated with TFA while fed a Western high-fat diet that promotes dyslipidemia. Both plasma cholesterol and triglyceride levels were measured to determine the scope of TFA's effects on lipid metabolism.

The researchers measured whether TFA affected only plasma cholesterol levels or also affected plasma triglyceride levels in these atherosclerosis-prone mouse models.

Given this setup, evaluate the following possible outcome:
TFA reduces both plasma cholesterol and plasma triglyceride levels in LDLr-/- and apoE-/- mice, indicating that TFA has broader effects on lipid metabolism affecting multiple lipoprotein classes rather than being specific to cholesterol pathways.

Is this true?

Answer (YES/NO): NO